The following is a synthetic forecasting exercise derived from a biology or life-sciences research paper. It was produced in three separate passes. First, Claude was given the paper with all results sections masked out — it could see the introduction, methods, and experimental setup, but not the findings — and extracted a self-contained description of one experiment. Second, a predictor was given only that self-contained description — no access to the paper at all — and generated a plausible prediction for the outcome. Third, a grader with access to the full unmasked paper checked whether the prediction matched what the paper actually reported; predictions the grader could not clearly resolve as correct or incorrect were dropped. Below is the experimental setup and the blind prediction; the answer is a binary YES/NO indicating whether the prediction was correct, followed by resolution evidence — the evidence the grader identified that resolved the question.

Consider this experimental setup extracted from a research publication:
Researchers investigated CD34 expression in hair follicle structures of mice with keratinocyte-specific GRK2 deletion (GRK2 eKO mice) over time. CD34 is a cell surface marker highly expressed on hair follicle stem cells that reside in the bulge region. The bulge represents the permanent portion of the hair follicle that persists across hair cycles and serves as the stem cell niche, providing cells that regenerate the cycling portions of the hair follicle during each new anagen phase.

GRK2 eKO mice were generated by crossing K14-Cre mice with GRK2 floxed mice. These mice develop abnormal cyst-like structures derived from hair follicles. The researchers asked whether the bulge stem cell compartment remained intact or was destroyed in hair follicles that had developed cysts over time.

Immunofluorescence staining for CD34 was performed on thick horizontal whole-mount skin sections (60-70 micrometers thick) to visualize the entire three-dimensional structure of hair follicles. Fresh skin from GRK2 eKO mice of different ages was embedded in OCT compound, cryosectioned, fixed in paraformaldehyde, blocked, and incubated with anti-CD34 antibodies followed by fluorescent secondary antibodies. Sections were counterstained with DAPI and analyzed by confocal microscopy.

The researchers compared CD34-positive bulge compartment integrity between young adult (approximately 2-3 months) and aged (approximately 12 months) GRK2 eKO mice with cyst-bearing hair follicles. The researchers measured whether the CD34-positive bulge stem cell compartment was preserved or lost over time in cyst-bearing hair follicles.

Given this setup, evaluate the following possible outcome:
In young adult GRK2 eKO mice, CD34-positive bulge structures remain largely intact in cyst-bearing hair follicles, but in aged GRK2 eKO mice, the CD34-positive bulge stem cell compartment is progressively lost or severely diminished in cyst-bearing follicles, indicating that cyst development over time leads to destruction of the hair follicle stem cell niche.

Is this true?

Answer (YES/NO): YES